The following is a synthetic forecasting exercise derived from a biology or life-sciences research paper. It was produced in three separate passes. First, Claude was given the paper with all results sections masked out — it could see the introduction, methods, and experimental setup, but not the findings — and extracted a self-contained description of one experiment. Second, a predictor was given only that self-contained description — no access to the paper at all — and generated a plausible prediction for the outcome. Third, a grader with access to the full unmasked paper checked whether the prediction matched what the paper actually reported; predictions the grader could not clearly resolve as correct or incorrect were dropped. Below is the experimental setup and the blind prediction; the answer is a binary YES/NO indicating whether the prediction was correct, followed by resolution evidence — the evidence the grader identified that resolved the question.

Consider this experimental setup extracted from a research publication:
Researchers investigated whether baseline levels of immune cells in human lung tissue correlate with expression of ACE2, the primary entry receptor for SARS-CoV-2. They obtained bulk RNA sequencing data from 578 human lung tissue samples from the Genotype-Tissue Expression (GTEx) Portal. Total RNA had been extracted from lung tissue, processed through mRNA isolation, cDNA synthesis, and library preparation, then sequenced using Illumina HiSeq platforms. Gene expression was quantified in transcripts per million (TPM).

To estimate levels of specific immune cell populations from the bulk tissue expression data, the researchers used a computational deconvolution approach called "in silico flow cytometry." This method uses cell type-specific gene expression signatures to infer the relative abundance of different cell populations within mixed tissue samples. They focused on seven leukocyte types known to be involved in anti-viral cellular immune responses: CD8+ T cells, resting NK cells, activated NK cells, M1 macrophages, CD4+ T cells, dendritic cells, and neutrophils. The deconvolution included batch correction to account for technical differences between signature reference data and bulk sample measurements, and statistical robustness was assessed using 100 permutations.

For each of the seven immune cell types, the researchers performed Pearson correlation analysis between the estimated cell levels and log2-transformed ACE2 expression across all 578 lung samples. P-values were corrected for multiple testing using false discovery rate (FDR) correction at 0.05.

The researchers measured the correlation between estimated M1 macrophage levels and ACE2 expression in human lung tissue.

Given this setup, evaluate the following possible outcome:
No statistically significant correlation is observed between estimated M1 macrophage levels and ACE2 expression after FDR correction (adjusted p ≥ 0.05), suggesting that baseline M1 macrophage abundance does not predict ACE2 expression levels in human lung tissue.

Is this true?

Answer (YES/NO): NO